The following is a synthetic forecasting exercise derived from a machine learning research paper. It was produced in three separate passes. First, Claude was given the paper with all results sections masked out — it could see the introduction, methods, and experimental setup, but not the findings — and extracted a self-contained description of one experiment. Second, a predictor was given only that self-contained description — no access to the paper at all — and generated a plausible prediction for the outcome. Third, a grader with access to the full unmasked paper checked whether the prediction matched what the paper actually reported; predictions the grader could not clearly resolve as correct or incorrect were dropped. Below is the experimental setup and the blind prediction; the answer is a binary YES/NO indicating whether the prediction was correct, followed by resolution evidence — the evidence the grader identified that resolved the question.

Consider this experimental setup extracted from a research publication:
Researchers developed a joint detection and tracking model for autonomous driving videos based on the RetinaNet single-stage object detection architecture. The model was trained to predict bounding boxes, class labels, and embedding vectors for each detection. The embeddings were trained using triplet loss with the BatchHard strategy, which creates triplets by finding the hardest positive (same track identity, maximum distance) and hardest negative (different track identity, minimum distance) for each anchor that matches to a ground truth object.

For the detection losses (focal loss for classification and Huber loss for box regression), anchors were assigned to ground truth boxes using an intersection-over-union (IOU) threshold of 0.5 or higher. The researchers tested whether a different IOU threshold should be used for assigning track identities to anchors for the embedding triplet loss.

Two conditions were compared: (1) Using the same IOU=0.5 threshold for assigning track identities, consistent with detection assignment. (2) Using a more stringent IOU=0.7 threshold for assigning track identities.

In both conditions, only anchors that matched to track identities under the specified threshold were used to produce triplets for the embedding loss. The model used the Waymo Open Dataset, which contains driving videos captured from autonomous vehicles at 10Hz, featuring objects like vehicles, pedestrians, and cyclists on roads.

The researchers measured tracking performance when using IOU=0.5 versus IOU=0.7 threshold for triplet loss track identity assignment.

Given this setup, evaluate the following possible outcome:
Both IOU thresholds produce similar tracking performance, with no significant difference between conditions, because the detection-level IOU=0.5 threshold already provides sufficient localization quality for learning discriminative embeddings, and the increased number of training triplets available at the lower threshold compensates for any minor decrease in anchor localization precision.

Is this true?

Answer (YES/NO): NO